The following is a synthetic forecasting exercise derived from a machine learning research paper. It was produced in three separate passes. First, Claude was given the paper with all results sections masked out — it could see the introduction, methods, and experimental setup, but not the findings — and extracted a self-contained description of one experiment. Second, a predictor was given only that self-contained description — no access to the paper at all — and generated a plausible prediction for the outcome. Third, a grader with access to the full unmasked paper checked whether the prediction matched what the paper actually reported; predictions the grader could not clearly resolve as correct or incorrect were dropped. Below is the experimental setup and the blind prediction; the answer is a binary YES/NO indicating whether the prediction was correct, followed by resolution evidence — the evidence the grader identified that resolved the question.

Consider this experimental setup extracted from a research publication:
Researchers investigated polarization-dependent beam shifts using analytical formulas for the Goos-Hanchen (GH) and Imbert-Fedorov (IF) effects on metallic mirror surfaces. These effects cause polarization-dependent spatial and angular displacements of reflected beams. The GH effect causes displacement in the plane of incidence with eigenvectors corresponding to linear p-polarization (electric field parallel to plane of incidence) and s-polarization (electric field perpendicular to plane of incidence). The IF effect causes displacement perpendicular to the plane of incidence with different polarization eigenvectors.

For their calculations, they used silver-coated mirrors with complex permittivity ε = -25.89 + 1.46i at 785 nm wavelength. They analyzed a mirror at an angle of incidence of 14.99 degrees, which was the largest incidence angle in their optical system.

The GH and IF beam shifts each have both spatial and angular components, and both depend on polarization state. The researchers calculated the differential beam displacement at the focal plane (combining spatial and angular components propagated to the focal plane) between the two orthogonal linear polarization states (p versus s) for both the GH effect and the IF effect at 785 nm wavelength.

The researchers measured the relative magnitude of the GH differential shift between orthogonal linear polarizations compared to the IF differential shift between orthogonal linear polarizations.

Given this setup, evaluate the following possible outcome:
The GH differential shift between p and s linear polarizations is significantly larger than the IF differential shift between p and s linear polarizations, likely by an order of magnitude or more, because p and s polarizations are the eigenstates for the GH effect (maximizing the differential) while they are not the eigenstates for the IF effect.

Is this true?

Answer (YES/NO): YES